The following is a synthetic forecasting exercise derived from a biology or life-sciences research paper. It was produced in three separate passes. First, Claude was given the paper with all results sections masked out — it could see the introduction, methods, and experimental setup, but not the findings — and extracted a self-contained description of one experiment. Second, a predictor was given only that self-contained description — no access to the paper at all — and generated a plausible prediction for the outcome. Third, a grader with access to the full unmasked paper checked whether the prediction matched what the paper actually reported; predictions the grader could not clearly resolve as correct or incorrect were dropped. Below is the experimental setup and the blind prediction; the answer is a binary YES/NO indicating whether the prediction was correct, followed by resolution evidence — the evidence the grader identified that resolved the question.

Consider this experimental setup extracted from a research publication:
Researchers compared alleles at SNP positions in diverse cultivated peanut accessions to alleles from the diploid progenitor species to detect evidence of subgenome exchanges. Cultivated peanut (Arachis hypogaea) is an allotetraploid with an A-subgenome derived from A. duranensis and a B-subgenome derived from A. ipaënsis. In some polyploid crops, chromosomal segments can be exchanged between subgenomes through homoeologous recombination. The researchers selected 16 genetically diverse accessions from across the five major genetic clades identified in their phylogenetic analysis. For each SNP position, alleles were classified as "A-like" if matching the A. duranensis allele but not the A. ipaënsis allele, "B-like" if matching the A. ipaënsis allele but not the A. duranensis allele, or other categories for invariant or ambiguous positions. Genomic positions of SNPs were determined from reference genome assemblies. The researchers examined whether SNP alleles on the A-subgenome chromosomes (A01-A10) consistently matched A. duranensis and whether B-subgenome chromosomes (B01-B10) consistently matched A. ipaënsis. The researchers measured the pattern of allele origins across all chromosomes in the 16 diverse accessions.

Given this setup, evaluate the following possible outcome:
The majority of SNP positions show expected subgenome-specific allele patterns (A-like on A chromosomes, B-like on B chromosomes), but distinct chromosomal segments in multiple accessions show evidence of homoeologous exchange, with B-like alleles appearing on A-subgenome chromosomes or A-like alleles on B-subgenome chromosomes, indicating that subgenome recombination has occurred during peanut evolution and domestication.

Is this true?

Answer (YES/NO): YES